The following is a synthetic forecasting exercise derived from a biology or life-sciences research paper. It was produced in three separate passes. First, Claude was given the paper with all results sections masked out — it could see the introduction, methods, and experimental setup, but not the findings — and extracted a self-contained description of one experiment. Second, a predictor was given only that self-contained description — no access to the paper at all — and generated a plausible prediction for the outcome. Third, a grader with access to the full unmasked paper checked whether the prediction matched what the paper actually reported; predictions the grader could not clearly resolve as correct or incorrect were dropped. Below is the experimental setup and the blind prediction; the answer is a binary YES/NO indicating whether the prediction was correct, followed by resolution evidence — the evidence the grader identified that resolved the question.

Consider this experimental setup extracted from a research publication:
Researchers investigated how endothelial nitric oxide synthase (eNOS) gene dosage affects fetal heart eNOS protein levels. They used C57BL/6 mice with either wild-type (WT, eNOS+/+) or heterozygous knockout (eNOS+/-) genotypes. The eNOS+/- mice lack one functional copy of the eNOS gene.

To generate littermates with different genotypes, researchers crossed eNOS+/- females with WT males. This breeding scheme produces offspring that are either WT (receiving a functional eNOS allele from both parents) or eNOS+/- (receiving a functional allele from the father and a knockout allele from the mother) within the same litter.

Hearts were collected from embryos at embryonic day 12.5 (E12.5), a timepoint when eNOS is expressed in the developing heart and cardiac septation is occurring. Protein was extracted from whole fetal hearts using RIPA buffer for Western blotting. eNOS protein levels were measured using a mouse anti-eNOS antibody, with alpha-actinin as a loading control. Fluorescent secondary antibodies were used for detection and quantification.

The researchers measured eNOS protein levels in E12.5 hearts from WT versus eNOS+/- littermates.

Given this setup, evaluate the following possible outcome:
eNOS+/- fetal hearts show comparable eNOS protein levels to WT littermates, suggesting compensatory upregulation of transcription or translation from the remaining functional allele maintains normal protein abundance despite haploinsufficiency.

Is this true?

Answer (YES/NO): NO